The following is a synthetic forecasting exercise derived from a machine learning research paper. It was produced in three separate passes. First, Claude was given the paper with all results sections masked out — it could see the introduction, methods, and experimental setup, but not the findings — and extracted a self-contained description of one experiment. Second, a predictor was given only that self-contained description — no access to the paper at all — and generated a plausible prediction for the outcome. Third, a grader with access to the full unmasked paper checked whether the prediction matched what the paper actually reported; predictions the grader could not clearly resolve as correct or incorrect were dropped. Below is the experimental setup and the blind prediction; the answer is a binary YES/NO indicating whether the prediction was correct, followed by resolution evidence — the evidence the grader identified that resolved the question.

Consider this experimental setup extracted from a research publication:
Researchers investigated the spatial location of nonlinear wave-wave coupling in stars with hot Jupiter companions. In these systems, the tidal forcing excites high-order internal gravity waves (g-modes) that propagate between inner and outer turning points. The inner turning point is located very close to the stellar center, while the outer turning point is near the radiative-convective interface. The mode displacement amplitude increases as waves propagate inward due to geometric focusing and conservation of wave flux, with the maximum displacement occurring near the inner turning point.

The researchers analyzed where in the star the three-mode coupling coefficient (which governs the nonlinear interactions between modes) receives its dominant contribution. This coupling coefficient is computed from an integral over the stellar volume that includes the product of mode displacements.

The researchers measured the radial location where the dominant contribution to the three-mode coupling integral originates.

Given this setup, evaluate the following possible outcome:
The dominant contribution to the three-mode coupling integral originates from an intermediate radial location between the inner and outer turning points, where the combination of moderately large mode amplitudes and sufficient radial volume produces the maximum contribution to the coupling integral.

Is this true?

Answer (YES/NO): NO